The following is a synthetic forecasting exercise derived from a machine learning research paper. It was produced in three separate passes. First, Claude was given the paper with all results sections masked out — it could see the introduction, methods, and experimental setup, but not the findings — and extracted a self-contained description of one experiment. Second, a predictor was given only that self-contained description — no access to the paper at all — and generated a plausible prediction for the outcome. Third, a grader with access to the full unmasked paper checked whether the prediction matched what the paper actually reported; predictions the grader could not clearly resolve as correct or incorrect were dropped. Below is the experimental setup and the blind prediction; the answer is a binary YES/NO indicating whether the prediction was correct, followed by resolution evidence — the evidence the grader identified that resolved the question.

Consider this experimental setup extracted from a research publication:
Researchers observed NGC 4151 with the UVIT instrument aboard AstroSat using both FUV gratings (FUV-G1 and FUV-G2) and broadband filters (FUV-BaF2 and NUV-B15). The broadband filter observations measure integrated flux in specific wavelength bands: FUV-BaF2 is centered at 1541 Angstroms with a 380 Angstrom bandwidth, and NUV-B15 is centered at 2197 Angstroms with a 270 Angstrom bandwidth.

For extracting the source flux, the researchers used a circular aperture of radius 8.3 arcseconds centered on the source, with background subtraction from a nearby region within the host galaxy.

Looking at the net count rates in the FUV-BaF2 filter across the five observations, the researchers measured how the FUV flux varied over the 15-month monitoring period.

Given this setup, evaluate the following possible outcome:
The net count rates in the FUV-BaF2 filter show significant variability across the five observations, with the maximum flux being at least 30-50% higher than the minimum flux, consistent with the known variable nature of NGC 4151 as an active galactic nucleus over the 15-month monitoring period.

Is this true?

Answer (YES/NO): YES